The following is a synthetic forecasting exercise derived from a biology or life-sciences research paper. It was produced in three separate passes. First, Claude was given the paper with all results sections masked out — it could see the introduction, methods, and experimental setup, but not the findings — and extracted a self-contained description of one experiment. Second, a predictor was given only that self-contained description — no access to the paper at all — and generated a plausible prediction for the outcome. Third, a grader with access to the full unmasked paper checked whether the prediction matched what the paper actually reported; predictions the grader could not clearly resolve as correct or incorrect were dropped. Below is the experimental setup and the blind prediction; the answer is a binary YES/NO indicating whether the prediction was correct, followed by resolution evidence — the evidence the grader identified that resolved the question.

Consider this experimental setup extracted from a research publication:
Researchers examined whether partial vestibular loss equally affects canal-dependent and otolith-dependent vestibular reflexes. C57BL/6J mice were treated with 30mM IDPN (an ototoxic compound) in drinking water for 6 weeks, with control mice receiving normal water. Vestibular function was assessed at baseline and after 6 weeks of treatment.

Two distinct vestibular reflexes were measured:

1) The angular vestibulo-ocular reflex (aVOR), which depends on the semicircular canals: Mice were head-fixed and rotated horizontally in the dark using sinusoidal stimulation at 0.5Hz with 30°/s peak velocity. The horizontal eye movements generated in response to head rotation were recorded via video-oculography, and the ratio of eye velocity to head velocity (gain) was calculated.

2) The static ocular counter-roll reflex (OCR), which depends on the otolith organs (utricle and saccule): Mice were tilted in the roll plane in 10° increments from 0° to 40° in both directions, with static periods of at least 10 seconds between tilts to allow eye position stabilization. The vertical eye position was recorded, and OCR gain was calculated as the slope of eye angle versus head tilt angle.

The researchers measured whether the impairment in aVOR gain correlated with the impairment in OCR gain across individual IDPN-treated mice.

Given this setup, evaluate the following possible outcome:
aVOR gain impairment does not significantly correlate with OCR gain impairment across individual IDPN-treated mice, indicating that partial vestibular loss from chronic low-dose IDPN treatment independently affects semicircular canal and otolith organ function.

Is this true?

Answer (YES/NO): NO